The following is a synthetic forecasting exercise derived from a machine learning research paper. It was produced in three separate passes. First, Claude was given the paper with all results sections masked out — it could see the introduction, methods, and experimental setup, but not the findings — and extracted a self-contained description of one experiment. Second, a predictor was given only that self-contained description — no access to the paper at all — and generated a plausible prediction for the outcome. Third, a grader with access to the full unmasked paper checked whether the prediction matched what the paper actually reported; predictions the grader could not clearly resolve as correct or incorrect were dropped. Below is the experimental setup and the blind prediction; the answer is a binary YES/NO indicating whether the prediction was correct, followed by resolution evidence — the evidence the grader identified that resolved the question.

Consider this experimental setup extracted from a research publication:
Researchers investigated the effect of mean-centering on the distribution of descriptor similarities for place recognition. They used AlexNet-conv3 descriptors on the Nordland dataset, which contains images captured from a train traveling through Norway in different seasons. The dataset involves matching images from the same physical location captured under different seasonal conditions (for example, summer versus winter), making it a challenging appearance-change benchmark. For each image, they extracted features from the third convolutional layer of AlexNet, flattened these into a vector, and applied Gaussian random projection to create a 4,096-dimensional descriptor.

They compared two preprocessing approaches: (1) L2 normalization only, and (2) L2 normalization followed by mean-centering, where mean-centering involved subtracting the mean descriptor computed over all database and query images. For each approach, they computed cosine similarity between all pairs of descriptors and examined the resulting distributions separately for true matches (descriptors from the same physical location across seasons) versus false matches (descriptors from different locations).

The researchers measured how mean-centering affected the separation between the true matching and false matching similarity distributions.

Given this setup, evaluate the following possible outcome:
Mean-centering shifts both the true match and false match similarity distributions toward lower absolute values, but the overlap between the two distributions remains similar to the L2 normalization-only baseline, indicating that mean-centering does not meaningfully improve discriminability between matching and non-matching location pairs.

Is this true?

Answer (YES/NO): NO